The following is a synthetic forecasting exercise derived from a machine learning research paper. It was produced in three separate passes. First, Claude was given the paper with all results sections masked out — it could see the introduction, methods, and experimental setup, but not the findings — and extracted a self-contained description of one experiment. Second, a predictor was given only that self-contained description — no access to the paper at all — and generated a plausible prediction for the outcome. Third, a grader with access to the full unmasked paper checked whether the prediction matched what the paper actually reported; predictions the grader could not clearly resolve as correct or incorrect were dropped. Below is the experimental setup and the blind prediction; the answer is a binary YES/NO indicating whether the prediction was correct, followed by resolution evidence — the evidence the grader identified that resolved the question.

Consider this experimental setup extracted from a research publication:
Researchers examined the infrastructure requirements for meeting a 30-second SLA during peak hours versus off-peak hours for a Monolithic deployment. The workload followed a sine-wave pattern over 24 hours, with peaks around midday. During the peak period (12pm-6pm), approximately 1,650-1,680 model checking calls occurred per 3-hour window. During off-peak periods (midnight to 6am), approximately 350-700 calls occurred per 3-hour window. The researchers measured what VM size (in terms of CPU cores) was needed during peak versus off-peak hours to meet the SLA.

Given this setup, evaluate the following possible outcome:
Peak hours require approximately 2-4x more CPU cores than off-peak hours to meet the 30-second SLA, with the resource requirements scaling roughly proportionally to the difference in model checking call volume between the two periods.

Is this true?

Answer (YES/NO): YES